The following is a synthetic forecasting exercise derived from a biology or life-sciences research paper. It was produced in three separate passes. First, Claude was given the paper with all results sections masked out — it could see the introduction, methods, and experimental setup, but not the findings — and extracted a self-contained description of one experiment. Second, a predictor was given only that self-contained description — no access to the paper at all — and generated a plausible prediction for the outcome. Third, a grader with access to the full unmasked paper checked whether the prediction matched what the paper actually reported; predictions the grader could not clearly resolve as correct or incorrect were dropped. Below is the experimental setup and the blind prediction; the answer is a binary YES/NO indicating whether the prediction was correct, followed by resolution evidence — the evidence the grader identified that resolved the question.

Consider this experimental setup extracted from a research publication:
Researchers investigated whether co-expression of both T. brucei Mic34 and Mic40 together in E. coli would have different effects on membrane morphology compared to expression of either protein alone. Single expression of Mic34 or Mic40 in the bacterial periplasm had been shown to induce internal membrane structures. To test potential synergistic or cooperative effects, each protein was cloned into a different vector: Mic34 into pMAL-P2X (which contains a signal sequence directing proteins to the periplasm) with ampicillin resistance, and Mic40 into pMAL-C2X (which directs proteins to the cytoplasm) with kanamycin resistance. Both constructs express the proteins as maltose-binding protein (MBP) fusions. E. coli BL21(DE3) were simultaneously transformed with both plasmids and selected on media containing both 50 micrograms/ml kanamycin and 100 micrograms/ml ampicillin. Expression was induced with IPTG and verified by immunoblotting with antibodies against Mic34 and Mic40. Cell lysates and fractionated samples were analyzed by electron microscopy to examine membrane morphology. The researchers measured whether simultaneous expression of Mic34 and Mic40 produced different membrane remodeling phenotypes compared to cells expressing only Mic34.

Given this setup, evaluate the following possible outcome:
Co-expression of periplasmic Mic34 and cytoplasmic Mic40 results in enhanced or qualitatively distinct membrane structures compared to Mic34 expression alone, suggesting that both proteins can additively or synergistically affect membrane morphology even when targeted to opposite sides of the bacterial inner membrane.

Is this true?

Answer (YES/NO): YES